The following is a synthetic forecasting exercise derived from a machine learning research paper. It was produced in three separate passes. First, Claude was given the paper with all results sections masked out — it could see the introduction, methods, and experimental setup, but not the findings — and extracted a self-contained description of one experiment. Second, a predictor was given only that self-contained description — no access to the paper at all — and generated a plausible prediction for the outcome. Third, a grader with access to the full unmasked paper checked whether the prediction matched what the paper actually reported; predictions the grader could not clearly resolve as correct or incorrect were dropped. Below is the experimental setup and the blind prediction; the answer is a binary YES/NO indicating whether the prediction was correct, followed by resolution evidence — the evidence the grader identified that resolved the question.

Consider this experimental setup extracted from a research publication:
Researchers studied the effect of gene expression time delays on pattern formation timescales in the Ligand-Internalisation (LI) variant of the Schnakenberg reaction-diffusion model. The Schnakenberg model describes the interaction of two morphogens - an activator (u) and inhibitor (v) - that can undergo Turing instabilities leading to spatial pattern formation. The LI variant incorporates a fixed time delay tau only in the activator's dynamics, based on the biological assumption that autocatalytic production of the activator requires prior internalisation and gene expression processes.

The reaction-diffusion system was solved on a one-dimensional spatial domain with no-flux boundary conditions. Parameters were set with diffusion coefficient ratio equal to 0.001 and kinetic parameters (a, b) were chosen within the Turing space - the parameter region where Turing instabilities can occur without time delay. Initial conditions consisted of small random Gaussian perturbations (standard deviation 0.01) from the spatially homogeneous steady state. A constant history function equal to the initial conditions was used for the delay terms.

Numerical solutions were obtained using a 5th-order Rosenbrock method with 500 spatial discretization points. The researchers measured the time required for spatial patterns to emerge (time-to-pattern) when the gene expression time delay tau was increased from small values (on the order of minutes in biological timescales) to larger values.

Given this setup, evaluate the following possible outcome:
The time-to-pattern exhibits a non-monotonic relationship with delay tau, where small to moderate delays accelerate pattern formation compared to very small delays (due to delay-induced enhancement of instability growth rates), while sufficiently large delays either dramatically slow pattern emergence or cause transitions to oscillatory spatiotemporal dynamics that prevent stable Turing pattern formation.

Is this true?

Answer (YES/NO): NO